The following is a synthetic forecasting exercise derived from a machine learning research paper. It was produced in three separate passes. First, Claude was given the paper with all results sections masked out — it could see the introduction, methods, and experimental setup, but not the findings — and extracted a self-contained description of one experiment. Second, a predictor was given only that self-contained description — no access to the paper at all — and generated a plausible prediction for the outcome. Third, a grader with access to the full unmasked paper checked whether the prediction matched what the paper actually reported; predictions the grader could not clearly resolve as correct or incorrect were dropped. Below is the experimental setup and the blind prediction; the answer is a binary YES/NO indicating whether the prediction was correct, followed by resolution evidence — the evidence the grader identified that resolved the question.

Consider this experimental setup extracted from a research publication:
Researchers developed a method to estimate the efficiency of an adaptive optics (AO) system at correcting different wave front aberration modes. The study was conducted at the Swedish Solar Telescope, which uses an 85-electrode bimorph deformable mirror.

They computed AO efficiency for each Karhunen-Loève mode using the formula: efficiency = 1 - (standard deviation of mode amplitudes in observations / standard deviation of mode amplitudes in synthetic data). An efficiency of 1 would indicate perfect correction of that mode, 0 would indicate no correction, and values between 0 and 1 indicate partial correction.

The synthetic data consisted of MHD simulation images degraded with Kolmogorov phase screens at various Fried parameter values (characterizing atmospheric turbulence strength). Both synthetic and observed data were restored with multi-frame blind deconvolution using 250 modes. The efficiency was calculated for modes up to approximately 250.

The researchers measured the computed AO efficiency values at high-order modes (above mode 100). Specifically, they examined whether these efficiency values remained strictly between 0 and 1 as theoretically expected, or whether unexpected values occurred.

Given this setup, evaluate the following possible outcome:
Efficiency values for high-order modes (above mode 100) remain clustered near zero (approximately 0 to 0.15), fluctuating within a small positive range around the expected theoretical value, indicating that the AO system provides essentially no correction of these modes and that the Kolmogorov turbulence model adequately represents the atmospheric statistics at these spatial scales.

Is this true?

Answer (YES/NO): NO